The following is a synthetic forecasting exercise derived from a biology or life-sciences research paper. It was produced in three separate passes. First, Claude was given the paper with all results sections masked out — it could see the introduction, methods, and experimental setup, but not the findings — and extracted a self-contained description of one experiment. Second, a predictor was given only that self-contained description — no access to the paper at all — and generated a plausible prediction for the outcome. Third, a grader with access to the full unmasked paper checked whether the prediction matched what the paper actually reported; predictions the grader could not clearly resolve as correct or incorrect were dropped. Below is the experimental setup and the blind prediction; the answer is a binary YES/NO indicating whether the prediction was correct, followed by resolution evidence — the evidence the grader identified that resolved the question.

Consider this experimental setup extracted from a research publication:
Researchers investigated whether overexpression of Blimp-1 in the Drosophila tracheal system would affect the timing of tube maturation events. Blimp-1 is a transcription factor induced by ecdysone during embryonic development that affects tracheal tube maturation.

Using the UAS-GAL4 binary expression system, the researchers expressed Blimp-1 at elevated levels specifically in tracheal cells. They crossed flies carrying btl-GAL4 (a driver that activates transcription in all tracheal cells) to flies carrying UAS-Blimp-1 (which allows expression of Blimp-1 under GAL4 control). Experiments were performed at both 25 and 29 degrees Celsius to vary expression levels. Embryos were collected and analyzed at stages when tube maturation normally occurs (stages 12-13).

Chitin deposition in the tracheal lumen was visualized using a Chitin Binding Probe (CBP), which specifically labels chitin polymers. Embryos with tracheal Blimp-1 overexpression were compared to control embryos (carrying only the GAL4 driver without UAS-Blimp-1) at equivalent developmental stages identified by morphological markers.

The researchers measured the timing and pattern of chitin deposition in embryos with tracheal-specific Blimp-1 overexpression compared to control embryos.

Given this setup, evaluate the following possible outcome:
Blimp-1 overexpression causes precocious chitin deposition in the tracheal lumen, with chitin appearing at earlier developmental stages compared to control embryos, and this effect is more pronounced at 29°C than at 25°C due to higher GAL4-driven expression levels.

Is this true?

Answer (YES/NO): NO